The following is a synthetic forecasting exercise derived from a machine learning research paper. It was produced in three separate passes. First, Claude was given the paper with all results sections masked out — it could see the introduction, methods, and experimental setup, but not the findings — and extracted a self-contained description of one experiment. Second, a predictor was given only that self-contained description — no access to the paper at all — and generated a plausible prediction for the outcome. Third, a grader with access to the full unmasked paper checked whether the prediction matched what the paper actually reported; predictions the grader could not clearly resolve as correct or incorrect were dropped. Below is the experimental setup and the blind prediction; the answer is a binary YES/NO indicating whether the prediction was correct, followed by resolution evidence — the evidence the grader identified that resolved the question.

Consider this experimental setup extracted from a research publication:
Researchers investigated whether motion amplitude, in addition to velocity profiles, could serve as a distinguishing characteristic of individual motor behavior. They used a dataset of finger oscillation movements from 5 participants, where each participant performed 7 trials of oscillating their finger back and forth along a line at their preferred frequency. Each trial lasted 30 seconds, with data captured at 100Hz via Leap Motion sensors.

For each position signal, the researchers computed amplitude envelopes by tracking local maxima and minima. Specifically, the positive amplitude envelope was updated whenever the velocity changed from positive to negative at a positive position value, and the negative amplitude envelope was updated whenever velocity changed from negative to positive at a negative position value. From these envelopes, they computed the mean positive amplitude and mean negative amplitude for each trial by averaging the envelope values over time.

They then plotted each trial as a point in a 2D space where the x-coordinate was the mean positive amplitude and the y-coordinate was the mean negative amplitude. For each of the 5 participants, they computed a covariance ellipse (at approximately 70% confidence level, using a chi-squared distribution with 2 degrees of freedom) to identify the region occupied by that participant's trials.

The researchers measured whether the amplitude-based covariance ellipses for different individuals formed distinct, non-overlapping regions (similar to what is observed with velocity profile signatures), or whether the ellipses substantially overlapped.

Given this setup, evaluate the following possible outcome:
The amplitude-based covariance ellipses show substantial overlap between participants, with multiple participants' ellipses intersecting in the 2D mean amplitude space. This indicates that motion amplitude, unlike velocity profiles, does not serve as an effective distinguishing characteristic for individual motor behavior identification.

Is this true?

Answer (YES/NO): NO